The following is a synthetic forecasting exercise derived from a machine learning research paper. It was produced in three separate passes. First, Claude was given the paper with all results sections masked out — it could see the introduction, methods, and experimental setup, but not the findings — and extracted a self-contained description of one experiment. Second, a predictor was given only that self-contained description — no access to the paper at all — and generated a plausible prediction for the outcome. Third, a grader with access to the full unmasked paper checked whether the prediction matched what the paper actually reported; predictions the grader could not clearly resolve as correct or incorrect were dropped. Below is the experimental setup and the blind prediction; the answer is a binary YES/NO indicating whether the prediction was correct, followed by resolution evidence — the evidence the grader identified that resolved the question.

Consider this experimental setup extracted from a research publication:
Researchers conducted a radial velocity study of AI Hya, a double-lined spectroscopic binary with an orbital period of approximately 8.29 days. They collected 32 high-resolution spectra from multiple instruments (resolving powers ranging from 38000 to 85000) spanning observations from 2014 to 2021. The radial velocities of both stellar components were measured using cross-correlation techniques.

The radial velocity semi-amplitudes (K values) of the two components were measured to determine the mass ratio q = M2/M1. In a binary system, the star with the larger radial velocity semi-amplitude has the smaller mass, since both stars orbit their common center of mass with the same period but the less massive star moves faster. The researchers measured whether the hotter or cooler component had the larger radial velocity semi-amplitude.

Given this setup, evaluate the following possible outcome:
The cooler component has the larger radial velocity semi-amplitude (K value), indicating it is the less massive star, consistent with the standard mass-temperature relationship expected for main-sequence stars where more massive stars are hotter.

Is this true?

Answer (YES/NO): NO